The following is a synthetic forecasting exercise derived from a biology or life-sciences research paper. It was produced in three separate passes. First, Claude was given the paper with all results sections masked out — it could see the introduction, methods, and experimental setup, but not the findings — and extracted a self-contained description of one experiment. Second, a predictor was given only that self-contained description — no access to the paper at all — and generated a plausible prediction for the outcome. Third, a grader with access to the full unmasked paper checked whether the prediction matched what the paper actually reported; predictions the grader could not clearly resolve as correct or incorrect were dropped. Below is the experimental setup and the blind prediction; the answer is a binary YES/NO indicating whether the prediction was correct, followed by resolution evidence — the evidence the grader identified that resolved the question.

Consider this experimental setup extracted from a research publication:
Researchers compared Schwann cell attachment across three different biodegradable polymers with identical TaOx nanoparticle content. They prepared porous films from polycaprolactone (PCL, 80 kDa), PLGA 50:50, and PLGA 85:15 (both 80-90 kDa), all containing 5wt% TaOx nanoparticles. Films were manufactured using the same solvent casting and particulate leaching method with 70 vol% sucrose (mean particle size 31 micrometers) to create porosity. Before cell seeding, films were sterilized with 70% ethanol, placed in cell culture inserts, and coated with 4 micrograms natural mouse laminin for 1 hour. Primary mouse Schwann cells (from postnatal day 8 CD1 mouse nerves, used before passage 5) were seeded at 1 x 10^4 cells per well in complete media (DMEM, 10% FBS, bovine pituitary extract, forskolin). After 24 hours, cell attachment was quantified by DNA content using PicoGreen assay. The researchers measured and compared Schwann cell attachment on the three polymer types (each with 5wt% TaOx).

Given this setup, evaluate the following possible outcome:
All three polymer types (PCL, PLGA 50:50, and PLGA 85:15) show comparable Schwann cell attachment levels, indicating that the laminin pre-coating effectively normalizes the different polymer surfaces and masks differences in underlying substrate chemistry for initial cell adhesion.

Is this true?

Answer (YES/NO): NO